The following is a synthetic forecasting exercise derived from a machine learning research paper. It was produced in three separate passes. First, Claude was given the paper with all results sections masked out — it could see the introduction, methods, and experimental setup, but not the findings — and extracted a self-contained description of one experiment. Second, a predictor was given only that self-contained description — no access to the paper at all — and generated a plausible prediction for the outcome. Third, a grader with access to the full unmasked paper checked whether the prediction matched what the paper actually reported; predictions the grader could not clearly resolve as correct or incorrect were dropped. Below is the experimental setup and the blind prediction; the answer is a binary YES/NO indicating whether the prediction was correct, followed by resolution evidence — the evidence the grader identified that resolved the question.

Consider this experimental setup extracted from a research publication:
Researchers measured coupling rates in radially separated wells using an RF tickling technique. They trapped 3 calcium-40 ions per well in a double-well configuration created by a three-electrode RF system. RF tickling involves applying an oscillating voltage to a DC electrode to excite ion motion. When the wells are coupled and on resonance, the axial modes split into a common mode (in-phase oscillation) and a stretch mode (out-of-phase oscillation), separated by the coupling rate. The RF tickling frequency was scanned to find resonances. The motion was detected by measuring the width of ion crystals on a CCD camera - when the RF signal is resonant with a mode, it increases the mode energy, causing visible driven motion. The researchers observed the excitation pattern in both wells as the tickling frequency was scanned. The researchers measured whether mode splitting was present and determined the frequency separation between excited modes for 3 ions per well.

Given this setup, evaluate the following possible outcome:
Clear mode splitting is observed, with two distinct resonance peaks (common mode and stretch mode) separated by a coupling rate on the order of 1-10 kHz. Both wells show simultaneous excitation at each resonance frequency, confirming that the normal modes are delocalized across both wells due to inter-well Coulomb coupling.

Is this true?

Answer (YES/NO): YES